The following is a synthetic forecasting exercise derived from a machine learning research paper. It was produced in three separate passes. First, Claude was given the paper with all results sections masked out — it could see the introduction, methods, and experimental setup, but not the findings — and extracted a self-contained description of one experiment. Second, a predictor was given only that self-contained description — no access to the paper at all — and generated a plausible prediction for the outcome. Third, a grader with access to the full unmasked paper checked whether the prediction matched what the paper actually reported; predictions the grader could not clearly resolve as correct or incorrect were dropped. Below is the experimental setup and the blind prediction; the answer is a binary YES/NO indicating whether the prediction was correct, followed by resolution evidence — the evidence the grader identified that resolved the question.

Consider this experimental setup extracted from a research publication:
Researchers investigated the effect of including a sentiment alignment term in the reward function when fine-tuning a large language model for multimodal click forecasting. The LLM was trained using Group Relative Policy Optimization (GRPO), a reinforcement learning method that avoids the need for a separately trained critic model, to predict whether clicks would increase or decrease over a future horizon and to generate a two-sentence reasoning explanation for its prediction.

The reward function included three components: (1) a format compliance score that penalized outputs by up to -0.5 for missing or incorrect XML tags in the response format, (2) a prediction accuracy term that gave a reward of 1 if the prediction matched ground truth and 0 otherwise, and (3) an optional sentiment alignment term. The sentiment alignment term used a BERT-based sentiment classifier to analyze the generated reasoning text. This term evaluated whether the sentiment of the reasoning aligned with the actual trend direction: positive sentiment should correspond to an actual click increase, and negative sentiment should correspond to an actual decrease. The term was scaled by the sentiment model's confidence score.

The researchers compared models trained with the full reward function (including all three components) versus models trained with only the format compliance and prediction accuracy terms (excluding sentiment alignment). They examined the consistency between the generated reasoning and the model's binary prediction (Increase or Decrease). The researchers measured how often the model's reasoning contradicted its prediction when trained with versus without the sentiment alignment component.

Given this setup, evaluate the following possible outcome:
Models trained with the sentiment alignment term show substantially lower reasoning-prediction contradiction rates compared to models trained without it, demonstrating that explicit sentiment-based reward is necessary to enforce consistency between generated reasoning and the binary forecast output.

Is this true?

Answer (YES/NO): YES